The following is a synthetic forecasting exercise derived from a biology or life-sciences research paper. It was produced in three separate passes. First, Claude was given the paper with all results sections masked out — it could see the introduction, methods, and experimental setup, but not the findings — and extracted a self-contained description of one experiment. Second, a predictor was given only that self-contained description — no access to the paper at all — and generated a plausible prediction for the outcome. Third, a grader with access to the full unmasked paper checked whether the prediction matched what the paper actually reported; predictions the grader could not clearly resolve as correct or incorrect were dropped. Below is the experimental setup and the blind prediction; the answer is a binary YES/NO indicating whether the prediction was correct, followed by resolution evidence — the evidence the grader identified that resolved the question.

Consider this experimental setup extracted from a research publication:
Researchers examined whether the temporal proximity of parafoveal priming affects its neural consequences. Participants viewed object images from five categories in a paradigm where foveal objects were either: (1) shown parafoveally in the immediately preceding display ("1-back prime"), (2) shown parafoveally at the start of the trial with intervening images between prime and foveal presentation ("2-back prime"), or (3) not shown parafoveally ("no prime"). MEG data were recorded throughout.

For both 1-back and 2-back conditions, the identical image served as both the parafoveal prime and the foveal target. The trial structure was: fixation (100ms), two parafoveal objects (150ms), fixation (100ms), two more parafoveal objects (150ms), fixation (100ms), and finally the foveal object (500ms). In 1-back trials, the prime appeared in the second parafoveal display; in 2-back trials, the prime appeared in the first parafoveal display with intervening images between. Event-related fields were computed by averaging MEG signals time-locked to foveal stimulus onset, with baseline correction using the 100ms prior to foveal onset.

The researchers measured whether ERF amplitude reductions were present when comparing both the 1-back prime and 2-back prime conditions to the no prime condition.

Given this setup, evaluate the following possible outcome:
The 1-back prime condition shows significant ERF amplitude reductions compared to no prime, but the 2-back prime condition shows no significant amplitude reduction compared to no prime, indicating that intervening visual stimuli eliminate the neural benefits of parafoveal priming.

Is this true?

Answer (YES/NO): NO